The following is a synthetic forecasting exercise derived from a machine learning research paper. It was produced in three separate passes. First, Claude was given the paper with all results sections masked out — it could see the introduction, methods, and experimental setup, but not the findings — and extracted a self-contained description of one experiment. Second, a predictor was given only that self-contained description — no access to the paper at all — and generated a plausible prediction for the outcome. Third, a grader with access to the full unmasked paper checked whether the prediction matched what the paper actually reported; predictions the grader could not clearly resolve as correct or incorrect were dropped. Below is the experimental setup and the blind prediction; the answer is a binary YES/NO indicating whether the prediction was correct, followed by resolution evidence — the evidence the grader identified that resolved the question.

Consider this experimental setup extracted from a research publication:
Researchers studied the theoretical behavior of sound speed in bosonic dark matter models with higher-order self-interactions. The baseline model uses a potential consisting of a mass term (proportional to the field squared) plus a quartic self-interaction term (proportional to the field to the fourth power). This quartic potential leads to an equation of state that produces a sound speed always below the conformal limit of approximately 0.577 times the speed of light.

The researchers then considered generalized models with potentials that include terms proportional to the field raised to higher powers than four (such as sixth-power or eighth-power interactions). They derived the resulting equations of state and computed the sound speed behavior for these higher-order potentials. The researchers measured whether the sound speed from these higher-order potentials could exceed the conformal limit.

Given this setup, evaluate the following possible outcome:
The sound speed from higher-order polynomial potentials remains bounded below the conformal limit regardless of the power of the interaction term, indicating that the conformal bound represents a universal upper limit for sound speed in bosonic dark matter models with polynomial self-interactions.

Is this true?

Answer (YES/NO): NO